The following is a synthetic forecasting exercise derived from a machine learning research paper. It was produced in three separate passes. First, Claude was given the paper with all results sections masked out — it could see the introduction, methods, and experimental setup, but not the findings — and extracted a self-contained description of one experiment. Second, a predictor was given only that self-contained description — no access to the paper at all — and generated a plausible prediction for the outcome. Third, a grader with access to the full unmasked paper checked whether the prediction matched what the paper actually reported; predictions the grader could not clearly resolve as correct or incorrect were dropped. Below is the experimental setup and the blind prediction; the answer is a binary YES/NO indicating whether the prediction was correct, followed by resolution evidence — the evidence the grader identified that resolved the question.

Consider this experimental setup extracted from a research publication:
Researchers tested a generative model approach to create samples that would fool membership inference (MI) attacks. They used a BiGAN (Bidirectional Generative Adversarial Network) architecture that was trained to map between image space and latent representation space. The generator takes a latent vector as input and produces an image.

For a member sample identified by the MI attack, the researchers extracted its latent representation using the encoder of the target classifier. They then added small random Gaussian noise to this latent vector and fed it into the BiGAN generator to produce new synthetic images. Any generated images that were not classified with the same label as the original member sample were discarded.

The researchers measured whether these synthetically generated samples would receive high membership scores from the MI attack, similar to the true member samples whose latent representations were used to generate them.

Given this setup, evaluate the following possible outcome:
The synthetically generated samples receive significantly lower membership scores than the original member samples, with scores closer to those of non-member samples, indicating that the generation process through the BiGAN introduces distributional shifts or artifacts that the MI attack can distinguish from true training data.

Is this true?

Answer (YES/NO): NO